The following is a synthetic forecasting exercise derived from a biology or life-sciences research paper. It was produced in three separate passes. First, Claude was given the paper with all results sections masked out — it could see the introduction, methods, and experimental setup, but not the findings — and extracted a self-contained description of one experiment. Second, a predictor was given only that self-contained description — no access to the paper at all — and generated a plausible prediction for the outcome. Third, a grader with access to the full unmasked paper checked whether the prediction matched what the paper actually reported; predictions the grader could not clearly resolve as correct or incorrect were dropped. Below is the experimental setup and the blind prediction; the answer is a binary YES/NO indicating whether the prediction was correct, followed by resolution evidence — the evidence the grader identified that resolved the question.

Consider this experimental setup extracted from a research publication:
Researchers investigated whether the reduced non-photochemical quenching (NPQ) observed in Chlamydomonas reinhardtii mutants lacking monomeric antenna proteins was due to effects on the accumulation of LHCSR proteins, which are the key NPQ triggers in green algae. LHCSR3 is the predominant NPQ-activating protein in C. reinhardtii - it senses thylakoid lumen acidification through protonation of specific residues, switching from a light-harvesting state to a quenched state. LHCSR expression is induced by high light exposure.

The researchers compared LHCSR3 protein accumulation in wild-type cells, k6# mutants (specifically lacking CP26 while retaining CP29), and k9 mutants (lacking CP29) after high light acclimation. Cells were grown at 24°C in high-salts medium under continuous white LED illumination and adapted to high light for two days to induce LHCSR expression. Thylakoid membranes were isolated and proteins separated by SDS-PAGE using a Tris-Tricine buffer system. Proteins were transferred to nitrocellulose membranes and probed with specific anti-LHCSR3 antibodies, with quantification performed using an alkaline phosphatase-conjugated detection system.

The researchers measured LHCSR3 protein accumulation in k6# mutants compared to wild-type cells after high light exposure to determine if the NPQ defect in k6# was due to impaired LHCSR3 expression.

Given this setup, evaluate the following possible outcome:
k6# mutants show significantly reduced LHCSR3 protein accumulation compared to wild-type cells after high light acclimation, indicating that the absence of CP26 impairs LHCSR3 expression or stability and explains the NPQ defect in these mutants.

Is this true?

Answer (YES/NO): NO